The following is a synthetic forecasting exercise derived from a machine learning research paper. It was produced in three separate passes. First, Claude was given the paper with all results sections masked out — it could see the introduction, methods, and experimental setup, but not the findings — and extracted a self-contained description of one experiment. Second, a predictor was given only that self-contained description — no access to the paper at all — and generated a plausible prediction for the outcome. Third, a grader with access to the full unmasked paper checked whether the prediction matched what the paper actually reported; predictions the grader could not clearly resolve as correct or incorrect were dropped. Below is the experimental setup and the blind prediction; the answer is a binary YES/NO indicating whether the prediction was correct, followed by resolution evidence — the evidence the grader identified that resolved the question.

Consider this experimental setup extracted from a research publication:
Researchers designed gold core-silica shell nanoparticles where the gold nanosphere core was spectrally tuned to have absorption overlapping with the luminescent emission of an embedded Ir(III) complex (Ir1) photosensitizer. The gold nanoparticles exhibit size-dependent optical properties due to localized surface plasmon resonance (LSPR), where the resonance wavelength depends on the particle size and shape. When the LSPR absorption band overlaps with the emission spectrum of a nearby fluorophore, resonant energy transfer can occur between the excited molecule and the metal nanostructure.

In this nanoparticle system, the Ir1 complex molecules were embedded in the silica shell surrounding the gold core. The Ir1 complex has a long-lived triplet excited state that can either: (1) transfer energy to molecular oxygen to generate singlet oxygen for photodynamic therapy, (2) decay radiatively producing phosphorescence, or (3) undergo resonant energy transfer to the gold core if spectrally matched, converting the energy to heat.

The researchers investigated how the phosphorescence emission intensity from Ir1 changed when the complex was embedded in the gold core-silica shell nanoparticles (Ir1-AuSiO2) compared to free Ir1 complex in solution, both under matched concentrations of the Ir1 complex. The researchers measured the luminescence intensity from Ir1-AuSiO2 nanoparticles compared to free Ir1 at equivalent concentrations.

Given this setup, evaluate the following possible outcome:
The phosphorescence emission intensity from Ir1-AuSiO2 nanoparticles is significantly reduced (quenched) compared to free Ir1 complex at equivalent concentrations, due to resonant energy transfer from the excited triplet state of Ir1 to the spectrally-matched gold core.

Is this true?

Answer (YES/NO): YES